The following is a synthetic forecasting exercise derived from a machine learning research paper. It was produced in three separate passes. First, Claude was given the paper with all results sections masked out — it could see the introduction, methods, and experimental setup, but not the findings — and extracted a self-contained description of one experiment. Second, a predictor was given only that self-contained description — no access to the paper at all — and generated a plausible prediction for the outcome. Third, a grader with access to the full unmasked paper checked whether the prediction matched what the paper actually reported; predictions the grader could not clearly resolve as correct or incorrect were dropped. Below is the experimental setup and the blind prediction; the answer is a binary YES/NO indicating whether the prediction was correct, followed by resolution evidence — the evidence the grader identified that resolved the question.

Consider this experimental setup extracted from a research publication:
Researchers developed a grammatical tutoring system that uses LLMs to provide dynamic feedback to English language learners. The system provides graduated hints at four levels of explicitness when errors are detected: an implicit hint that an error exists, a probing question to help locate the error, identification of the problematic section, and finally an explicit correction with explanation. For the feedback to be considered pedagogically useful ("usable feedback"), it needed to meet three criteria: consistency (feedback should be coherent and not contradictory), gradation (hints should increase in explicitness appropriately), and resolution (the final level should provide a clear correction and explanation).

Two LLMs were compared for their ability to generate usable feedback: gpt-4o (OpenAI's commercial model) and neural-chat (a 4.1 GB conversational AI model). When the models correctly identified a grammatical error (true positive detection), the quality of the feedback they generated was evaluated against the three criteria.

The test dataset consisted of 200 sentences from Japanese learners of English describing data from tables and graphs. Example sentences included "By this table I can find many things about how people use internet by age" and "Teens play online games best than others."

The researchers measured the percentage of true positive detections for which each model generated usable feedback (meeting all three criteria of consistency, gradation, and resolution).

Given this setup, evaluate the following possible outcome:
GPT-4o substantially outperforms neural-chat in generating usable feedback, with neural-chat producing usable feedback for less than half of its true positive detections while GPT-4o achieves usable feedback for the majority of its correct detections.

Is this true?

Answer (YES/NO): YES